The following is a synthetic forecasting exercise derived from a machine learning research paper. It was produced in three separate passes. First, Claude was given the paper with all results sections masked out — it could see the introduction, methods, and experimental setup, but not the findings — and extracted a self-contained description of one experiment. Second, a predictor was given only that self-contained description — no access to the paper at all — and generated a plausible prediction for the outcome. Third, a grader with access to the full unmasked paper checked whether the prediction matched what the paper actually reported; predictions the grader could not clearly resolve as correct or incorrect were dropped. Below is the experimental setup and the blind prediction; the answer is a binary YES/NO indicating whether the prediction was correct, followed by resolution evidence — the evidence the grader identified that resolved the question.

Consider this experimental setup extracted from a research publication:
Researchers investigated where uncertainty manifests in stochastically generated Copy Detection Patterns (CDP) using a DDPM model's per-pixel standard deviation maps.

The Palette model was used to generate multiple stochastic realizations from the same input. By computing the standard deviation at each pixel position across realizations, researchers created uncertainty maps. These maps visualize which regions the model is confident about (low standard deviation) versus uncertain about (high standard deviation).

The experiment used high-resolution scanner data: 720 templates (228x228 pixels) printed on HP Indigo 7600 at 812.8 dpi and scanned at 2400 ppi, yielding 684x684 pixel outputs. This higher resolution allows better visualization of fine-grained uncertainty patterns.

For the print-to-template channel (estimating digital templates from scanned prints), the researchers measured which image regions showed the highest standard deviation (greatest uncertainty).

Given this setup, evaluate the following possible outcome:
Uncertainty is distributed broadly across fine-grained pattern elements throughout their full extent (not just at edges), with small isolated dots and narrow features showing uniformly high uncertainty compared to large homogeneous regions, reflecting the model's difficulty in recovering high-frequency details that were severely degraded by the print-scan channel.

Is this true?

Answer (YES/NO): NO